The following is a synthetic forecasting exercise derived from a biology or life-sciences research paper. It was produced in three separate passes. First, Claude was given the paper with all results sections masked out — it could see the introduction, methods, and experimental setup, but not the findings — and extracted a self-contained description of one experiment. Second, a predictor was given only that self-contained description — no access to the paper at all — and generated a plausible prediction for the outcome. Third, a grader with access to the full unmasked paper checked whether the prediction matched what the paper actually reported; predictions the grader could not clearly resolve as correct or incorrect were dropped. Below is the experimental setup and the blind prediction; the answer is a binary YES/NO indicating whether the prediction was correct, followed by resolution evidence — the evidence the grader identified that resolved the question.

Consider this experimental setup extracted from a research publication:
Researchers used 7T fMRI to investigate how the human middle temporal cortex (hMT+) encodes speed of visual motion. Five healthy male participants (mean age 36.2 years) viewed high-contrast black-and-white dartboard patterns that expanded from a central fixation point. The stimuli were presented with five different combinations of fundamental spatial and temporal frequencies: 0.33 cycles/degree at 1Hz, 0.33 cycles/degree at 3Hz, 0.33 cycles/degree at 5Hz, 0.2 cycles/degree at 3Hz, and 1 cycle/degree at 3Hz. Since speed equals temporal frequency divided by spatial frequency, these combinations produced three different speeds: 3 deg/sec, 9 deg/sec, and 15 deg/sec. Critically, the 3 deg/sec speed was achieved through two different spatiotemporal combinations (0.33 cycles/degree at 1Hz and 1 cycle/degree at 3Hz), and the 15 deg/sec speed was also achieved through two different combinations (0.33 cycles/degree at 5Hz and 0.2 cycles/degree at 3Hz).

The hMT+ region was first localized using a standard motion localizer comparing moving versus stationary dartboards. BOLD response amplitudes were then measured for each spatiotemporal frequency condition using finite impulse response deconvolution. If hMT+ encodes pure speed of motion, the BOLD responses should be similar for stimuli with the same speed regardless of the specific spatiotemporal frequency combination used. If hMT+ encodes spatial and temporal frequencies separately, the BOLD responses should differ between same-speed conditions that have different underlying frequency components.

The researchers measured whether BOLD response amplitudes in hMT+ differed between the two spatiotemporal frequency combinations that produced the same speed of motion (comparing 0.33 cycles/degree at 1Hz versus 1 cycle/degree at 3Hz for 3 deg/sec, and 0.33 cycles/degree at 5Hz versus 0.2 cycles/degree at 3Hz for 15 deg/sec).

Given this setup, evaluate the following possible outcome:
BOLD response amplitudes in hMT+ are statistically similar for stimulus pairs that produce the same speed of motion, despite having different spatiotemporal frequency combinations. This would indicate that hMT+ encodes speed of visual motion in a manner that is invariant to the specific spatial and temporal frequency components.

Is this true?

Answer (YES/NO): NO